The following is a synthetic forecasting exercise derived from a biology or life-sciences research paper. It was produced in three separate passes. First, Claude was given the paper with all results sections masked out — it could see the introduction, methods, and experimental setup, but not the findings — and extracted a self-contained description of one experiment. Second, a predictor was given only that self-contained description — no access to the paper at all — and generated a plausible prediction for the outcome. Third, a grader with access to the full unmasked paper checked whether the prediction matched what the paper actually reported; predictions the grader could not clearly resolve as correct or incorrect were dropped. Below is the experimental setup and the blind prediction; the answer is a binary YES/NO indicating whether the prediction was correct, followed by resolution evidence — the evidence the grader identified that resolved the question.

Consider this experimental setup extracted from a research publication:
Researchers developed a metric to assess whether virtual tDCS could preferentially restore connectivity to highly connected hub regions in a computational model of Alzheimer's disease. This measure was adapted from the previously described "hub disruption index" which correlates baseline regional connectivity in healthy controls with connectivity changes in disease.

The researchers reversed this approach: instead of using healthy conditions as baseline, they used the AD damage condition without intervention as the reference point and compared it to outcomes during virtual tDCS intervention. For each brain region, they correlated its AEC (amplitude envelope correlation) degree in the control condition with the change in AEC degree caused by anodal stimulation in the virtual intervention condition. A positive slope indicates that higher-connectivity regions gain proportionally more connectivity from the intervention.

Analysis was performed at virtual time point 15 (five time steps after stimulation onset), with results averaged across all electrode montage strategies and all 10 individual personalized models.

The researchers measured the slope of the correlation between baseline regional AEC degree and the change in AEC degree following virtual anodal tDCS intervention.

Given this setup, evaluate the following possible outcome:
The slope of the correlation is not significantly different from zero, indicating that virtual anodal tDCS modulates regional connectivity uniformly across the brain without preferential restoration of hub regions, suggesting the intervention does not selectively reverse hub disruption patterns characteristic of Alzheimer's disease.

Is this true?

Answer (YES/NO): NO